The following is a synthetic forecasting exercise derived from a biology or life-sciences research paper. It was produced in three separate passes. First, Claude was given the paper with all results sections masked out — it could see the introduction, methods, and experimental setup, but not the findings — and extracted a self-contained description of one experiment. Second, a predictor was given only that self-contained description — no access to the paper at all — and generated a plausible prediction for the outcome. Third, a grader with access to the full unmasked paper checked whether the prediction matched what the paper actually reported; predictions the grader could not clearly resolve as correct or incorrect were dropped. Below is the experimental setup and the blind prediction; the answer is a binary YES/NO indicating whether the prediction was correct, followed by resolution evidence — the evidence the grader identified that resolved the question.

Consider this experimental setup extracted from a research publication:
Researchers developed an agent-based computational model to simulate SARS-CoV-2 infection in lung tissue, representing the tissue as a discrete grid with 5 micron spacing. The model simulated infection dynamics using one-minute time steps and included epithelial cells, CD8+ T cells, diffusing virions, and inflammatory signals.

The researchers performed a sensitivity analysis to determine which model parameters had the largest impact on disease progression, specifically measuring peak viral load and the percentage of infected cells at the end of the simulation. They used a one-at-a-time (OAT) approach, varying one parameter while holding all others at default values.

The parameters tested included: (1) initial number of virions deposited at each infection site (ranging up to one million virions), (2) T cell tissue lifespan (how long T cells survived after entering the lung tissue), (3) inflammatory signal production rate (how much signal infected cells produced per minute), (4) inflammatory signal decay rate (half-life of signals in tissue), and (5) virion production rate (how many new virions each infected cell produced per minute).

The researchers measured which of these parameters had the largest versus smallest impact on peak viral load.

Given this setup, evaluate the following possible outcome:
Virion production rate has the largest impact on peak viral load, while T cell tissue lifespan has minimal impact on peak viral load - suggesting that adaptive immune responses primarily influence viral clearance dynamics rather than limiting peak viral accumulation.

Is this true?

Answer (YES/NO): YES